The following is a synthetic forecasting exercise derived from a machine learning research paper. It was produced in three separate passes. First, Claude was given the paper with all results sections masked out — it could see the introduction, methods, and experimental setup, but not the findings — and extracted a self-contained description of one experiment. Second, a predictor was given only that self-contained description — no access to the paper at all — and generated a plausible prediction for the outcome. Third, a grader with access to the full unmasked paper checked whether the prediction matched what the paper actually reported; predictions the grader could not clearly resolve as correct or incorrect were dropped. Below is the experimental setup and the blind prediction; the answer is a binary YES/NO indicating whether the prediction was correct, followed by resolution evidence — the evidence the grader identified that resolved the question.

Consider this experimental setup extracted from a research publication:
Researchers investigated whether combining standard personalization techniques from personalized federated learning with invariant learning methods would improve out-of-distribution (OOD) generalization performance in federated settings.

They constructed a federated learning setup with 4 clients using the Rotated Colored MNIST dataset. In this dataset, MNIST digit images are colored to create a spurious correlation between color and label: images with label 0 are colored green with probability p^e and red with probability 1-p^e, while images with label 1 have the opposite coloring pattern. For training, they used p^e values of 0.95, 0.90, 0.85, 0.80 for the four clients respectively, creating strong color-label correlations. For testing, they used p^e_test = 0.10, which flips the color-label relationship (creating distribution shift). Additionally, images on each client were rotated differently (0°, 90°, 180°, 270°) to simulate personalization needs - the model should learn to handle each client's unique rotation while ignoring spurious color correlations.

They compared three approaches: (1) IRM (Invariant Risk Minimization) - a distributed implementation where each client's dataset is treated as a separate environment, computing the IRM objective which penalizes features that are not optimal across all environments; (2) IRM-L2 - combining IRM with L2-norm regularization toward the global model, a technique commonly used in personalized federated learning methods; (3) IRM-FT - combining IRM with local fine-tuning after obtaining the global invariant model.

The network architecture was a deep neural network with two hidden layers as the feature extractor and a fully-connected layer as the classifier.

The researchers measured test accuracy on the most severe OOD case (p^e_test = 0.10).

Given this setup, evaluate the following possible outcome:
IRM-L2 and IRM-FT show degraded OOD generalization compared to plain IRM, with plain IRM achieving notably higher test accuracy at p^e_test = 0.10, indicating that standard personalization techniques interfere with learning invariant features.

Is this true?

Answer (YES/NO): YES